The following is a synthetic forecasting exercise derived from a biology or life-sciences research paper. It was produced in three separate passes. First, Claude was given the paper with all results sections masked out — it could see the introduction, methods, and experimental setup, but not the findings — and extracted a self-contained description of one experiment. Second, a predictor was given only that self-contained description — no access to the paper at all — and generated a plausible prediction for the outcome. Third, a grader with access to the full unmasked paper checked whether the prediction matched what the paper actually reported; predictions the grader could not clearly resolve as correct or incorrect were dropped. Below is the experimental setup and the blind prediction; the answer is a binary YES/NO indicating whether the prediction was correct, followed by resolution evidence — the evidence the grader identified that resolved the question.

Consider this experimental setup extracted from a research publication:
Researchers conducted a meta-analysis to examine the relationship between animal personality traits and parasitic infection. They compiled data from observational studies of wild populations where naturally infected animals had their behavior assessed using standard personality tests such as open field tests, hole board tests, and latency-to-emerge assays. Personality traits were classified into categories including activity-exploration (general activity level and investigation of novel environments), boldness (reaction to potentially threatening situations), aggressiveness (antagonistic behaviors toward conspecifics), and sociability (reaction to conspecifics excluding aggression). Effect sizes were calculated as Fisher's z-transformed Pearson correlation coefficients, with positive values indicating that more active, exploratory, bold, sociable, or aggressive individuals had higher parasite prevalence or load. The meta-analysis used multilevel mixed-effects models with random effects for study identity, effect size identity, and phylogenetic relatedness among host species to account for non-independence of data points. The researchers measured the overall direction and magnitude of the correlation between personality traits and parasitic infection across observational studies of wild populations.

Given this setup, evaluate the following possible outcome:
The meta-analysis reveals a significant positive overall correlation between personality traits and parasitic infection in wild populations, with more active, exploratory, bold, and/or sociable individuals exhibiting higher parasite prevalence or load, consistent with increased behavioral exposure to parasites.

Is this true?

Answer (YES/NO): NO